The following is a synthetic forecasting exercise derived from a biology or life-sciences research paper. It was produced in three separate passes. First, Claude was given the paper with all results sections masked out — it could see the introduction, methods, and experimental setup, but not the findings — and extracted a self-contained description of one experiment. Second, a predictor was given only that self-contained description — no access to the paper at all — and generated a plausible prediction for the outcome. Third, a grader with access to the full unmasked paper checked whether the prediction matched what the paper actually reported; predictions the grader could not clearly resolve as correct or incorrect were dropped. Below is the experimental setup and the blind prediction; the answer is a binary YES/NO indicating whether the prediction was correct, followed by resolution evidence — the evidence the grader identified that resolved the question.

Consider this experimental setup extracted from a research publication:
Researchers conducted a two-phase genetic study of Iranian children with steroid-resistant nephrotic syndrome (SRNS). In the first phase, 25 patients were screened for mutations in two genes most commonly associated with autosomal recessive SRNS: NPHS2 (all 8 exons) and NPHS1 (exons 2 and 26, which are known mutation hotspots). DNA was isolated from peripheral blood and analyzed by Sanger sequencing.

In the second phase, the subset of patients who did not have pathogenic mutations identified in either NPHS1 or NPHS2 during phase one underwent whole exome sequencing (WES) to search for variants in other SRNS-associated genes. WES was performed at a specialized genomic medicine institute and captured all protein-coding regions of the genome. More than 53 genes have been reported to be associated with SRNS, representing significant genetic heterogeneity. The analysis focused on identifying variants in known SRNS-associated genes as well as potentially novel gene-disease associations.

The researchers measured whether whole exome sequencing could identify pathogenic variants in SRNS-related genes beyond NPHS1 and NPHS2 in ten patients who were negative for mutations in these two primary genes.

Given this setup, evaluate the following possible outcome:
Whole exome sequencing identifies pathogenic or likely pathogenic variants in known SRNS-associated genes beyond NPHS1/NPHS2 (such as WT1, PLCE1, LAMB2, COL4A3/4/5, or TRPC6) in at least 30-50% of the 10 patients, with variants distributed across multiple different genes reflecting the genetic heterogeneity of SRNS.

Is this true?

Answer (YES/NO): YES